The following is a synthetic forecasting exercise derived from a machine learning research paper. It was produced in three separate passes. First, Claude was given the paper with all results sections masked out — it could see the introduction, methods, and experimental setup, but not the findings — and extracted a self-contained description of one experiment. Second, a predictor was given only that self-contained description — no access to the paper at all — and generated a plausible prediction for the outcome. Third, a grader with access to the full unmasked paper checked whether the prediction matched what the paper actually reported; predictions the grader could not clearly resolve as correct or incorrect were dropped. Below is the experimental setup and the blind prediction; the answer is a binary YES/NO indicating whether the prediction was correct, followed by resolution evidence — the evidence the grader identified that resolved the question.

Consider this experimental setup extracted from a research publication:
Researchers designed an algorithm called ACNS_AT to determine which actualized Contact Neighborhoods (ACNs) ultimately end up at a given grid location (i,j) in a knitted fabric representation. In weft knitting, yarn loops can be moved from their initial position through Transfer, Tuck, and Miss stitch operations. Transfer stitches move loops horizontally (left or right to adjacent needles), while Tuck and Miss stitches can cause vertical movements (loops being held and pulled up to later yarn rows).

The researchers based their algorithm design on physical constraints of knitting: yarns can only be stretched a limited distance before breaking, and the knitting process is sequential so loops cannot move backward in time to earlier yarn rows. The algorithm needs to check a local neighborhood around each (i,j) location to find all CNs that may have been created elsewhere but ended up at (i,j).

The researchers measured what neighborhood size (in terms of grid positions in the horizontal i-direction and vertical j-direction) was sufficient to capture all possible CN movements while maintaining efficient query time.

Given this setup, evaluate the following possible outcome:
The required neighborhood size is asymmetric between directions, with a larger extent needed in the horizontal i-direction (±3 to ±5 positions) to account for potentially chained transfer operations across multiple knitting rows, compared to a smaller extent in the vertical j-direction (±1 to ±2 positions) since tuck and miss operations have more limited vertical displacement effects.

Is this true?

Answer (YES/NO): NO